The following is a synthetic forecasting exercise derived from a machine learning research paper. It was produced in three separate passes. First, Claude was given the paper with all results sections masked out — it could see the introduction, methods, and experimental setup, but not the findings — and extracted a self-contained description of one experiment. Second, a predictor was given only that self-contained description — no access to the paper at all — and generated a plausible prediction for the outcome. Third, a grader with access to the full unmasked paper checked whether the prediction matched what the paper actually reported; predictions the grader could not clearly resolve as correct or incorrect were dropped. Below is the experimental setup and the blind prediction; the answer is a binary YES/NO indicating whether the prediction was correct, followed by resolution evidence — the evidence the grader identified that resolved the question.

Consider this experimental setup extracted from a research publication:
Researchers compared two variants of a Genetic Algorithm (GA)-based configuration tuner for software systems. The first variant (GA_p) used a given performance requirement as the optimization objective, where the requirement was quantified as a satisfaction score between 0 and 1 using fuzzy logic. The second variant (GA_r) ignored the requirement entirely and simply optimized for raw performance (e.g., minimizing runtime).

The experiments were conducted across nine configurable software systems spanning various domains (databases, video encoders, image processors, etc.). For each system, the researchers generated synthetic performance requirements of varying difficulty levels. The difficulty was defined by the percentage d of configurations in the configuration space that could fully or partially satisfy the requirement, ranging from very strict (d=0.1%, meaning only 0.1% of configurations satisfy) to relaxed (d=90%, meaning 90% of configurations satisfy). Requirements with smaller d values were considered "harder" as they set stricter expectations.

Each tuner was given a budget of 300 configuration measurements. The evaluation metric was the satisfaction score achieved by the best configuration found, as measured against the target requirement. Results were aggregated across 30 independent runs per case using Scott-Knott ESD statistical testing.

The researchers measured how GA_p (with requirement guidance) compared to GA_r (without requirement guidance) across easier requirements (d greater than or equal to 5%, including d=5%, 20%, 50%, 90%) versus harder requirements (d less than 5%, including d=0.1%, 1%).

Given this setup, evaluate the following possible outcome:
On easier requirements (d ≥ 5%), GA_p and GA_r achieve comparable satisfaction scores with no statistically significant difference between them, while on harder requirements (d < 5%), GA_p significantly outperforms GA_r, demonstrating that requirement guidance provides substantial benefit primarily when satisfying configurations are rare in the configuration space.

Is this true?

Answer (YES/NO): NO